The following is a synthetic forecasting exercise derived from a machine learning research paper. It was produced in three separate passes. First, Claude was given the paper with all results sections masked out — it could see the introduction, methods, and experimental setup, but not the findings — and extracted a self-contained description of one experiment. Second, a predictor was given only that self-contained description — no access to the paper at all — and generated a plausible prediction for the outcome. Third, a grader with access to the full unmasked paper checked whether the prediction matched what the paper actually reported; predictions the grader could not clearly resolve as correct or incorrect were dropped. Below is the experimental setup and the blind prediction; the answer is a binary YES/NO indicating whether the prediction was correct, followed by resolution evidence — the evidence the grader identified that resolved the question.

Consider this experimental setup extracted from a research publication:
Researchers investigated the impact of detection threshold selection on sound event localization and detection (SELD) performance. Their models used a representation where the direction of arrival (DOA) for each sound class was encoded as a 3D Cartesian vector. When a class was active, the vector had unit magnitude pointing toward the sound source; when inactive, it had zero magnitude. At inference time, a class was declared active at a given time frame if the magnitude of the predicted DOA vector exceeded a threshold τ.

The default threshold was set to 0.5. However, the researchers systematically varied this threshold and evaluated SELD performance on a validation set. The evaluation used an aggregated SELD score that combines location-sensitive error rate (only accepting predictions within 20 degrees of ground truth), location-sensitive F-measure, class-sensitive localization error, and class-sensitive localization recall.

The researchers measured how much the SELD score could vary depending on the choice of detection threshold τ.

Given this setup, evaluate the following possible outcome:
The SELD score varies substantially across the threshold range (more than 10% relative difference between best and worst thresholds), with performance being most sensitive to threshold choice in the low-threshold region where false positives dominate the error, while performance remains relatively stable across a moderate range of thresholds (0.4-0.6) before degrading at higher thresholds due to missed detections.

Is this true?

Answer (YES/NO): NO